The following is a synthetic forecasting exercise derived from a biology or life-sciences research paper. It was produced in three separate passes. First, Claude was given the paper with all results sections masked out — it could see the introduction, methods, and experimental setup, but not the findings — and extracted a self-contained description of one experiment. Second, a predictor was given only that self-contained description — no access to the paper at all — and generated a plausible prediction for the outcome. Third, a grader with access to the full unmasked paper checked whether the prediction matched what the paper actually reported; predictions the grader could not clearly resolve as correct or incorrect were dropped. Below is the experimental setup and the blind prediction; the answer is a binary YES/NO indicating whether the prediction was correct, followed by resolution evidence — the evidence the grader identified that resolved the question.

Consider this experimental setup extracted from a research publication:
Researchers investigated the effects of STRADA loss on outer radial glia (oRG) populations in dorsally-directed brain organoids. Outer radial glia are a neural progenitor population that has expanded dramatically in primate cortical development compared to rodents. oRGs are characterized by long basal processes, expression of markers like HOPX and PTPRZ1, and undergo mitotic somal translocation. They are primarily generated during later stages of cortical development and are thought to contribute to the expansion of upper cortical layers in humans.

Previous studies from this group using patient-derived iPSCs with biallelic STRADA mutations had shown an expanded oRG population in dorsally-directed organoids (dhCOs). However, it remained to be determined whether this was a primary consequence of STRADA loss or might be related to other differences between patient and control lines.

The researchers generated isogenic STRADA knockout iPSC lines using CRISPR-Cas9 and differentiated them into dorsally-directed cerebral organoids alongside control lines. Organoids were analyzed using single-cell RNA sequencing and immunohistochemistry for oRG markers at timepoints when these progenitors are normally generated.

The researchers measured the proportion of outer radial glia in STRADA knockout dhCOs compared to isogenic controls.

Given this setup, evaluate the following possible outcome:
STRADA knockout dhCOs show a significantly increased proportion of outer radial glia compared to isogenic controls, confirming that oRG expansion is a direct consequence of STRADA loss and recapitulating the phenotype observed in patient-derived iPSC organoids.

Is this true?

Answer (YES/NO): YES